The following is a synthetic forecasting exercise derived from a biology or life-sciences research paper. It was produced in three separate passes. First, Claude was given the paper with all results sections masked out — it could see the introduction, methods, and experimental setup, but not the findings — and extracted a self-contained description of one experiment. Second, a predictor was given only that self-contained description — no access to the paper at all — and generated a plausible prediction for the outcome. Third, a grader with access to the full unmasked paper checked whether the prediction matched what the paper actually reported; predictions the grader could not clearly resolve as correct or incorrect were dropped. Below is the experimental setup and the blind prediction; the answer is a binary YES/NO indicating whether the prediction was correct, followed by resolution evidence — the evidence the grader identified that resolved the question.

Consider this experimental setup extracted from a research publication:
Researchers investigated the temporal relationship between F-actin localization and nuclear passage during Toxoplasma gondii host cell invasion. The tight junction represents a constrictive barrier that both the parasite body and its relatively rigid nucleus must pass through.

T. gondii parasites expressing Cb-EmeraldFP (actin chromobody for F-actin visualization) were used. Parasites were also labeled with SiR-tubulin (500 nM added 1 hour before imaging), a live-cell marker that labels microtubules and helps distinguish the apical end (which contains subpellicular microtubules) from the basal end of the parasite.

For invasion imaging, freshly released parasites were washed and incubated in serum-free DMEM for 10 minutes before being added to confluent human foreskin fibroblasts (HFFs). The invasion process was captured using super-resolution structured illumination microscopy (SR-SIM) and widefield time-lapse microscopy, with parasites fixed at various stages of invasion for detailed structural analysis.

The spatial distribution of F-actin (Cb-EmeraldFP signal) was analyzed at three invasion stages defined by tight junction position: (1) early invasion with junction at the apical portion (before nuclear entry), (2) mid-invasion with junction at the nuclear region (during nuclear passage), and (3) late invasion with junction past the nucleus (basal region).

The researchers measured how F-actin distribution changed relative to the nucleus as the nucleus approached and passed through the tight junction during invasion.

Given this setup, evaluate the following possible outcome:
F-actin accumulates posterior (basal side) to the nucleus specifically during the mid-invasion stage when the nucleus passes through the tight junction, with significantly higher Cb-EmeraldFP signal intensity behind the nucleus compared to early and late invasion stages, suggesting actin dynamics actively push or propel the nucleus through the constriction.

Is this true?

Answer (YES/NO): NO